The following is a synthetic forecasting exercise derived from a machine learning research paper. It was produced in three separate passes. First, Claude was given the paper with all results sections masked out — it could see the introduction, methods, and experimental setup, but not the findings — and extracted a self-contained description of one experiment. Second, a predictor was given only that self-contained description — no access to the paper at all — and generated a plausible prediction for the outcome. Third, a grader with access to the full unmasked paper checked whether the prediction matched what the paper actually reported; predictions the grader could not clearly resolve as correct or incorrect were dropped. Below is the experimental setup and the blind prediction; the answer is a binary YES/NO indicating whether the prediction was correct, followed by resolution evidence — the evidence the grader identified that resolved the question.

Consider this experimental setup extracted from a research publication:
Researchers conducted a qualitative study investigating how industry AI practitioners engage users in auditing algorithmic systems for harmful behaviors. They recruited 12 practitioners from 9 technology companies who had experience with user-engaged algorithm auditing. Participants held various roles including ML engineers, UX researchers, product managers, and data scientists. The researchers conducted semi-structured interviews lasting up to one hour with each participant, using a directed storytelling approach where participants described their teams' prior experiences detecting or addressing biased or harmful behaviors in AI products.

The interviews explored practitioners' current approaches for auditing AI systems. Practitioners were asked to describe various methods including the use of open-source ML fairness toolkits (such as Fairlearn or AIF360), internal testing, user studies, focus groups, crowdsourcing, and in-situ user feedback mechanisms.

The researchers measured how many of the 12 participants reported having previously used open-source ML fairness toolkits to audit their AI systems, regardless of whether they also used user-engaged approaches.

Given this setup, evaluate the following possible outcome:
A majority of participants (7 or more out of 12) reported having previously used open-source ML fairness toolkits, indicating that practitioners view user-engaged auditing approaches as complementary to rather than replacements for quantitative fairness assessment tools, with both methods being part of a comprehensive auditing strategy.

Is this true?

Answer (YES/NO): YES